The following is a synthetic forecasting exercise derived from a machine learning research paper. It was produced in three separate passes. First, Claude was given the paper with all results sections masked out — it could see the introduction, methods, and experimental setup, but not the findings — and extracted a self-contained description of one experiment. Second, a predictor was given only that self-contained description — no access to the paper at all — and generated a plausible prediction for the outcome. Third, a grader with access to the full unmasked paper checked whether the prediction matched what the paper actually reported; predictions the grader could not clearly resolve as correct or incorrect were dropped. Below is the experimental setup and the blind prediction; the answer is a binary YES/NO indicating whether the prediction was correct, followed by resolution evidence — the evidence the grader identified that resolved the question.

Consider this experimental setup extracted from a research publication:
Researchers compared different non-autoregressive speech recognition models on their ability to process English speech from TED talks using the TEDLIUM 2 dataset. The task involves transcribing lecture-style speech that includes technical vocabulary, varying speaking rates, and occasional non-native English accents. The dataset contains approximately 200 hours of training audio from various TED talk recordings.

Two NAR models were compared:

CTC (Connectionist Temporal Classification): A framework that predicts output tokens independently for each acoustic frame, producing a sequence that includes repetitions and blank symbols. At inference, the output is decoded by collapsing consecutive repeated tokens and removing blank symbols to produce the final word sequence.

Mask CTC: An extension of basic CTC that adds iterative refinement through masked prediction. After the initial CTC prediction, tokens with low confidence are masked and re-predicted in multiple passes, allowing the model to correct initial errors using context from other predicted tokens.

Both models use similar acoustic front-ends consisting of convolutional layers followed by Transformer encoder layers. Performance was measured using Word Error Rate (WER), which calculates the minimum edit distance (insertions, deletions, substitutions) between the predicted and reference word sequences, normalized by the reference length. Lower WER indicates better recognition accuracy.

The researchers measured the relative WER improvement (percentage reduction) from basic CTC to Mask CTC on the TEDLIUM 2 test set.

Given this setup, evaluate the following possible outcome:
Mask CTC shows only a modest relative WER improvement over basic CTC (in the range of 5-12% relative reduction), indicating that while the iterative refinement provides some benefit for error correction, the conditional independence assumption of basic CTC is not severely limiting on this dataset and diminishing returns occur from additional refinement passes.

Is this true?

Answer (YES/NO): NO